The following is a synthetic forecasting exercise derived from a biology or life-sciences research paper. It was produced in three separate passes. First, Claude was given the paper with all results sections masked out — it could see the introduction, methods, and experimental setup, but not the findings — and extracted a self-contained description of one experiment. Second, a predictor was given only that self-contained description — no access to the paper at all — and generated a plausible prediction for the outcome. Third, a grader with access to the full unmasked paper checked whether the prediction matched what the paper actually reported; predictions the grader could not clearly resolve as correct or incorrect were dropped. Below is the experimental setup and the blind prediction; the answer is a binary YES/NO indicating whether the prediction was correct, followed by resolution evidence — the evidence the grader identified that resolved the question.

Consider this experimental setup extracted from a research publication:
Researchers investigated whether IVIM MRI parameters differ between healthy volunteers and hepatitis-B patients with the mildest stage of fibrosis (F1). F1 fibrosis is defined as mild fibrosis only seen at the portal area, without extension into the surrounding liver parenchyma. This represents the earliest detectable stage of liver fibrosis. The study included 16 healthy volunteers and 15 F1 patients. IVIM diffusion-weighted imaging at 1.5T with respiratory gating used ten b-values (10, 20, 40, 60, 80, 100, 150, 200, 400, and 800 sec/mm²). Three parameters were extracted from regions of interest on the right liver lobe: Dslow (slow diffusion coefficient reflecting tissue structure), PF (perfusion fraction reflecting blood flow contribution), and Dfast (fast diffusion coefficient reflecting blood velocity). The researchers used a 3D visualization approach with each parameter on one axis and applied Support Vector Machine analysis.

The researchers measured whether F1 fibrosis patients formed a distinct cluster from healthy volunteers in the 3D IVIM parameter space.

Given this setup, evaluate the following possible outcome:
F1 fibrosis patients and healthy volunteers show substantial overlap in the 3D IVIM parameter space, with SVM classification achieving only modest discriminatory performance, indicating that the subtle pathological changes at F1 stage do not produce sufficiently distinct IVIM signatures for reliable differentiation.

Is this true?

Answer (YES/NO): YES